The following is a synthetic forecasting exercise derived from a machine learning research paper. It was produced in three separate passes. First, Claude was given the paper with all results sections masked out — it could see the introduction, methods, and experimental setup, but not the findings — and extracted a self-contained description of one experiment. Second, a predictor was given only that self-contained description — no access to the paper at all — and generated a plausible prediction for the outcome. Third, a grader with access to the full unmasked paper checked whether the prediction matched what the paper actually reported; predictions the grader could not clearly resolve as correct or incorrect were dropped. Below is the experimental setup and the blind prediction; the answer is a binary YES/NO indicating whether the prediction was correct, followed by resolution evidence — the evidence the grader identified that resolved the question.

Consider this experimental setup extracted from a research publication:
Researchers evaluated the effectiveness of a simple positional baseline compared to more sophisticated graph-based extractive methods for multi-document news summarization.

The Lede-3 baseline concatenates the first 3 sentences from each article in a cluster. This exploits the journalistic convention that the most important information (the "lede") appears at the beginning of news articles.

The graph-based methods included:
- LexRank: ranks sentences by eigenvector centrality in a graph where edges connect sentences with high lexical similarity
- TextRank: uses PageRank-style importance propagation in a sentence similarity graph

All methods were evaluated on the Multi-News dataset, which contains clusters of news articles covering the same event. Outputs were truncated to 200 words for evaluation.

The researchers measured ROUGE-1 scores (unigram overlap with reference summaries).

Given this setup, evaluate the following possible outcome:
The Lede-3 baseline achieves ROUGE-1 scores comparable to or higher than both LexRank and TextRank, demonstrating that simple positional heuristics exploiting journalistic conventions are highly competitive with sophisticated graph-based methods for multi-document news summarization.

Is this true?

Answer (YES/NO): YES